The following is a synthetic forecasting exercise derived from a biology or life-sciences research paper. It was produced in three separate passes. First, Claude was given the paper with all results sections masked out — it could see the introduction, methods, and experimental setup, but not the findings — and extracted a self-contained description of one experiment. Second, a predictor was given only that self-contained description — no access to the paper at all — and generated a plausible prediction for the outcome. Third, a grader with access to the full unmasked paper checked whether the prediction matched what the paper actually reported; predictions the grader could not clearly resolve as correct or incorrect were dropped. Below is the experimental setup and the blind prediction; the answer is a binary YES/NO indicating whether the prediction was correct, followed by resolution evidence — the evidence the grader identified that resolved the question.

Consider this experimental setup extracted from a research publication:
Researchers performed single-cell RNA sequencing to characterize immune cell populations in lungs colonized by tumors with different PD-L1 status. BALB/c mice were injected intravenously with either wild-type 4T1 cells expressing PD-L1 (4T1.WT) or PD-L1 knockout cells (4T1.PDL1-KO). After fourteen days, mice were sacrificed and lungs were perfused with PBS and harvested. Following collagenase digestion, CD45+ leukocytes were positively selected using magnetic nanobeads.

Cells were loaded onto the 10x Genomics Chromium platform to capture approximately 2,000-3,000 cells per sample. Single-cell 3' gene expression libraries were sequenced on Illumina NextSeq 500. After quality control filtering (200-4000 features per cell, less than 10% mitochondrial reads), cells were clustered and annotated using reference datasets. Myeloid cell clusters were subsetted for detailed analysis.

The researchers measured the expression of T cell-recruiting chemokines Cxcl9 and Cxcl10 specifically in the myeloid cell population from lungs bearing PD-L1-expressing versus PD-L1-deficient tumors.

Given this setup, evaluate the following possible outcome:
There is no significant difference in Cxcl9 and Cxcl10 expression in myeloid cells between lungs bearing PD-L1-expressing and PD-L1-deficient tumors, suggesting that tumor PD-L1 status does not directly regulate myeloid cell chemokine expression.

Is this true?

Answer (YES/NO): NO